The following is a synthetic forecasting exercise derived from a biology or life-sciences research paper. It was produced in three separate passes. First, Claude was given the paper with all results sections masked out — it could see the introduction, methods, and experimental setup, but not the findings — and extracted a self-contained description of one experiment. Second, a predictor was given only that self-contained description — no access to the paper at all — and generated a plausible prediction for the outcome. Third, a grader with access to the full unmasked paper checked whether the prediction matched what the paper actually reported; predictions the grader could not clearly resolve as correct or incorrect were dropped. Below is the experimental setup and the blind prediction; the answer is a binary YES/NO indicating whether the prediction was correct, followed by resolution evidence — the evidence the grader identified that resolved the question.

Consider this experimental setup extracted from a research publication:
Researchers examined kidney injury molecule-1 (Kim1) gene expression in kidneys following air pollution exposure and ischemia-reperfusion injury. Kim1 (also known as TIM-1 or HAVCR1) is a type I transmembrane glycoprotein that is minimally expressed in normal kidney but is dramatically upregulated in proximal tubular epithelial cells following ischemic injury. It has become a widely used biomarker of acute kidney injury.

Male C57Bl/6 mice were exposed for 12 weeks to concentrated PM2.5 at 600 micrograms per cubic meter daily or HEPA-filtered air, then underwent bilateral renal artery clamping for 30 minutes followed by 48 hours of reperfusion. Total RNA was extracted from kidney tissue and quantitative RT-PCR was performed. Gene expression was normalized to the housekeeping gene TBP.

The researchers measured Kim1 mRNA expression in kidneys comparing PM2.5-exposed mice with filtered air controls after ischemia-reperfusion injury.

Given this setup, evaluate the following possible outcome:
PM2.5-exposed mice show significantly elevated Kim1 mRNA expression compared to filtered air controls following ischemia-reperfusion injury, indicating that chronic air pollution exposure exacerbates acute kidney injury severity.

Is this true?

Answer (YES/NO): YES